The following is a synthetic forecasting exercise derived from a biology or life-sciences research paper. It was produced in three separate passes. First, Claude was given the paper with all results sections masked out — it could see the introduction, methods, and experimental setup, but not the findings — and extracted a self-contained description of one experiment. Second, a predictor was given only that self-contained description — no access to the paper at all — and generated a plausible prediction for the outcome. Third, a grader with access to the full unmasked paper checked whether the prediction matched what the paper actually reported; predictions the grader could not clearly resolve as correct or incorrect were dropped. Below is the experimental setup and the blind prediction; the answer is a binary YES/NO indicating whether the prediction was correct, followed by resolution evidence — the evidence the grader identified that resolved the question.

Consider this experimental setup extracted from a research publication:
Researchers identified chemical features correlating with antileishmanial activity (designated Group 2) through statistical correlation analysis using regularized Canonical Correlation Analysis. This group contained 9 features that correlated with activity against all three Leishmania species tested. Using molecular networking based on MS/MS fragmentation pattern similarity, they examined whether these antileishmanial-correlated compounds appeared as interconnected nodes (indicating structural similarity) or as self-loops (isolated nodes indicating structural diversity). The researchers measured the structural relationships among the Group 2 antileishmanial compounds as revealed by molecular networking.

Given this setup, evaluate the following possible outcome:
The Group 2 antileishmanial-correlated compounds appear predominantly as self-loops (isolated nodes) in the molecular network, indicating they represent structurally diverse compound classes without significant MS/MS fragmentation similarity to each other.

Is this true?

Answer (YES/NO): YES